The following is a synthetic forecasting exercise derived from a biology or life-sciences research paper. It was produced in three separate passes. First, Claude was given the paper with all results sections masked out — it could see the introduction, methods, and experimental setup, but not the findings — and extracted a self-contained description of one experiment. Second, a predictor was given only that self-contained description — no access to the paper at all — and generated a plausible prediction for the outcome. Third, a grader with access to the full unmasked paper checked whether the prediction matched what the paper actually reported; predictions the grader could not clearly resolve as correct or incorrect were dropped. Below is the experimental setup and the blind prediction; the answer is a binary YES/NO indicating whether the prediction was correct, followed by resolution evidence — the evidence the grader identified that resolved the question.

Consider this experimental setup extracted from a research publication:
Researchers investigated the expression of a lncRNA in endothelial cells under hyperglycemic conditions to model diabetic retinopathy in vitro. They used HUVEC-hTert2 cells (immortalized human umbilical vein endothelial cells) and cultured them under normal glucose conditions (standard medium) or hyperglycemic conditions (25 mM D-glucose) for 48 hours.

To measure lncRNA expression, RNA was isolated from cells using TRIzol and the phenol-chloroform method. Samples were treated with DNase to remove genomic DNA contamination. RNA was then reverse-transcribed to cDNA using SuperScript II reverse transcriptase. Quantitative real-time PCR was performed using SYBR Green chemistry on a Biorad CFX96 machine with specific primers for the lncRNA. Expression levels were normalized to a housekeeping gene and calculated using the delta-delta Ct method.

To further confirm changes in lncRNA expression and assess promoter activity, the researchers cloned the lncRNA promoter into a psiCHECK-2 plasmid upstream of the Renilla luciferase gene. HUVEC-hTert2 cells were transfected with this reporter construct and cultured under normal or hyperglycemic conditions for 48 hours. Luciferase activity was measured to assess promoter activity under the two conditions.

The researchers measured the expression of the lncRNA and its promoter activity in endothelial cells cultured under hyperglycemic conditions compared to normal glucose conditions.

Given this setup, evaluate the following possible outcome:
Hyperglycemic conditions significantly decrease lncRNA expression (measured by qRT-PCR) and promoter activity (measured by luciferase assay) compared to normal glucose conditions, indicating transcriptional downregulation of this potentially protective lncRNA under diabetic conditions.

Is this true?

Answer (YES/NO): YES